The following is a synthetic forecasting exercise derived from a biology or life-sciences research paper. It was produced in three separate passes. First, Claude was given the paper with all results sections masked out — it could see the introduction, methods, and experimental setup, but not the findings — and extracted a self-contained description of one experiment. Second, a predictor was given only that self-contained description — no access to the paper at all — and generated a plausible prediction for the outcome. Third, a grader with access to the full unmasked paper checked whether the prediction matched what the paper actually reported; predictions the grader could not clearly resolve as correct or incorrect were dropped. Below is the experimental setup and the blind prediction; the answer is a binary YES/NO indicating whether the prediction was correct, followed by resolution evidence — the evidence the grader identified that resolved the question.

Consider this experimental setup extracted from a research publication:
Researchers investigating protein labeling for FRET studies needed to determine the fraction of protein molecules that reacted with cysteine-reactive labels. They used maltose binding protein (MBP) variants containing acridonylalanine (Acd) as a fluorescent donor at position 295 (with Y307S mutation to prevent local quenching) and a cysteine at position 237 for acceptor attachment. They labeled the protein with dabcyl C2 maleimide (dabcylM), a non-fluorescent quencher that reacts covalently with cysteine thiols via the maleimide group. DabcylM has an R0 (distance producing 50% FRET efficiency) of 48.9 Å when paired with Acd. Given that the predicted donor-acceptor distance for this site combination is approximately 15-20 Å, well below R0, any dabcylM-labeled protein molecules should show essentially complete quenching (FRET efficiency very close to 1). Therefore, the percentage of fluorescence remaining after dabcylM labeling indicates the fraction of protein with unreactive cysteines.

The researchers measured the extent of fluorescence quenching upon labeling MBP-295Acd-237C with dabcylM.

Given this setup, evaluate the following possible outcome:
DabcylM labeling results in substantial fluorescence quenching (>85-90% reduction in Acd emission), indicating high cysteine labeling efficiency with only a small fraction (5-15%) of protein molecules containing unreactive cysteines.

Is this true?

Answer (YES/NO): YES